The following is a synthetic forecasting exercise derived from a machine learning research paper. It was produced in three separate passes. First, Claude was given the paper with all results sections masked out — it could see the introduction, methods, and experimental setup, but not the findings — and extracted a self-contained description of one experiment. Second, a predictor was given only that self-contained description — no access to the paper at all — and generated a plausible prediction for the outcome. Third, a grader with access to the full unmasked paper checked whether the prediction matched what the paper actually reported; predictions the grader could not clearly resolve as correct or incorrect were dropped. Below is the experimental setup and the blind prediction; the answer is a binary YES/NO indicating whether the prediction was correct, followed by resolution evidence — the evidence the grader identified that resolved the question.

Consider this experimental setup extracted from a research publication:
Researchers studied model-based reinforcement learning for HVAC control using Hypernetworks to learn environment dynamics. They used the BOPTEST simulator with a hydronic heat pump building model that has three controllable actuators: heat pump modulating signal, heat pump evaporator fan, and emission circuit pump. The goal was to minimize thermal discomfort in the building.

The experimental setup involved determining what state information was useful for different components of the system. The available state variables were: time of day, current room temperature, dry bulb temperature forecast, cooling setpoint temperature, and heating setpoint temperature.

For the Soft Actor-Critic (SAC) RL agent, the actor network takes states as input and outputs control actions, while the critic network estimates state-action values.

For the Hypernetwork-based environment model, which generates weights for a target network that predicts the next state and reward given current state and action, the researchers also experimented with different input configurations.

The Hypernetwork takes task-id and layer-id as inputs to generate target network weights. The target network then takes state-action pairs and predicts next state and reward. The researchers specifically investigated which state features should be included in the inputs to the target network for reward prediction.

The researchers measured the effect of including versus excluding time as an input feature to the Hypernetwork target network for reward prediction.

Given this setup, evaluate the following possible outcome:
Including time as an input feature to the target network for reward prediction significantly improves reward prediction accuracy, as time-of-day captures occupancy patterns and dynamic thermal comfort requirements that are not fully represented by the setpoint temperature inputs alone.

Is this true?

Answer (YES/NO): NO